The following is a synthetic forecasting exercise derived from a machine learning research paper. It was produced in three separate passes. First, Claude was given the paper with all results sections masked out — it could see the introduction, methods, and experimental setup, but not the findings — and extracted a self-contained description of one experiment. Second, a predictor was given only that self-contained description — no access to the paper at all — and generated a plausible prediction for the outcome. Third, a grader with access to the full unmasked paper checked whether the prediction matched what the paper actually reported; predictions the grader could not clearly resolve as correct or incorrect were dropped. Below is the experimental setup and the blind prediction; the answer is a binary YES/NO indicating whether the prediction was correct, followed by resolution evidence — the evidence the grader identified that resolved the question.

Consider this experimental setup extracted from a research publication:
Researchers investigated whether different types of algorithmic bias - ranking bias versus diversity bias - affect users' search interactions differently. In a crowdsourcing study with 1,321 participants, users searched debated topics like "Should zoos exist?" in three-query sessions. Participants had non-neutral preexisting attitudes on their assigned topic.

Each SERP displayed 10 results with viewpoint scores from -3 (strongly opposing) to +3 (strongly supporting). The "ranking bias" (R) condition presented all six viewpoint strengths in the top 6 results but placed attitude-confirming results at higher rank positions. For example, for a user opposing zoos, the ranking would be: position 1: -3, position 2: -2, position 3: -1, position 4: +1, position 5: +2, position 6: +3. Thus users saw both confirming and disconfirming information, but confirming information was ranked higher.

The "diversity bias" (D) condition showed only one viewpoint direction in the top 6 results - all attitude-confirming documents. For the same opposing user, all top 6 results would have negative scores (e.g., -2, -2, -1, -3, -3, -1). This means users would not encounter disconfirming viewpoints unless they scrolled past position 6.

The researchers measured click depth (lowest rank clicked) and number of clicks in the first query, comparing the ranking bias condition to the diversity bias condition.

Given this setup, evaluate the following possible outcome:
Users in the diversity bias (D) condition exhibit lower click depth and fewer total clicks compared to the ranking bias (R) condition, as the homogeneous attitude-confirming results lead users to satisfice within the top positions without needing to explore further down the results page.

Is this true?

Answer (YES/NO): NO